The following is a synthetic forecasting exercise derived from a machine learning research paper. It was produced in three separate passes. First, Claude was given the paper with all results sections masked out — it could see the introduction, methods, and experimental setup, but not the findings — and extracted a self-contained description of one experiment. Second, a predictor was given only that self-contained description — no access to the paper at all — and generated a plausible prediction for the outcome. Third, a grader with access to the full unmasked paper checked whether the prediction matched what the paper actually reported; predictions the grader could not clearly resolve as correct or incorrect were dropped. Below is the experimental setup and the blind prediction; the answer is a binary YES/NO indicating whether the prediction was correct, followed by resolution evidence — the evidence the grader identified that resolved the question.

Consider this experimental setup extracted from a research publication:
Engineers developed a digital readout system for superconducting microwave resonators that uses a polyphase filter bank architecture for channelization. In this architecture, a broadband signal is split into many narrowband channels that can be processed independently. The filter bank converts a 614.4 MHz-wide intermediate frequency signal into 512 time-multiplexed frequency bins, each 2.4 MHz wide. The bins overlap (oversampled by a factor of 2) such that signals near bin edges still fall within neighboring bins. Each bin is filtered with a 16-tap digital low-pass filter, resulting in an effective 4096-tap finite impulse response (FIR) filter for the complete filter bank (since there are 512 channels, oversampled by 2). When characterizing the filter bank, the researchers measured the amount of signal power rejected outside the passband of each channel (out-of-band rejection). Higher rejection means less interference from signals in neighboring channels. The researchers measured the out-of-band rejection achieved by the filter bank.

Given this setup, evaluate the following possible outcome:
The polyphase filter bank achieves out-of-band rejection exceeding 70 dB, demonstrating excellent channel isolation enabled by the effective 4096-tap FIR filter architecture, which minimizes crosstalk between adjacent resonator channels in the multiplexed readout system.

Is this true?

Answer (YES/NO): YES